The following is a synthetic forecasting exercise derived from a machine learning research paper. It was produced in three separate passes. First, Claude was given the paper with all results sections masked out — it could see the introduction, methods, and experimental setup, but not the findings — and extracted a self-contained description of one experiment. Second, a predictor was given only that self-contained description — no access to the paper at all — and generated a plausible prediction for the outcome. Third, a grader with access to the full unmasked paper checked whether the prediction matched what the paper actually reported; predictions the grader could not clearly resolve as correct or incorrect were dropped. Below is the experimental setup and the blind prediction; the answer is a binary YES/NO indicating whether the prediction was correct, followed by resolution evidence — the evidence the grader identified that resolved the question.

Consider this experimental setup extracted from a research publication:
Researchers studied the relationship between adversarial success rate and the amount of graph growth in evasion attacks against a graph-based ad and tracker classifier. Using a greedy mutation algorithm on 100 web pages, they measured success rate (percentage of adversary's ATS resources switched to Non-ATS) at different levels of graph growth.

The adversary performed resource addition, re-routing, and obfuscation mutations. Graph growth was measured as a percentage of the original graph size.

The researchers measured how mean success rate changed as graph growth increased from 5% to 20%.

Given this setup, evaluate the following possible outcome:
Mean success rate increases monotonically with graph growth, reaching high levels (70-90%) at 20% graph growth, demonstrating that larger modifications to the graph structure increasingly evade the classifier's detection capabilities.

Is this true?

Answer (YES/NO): NO